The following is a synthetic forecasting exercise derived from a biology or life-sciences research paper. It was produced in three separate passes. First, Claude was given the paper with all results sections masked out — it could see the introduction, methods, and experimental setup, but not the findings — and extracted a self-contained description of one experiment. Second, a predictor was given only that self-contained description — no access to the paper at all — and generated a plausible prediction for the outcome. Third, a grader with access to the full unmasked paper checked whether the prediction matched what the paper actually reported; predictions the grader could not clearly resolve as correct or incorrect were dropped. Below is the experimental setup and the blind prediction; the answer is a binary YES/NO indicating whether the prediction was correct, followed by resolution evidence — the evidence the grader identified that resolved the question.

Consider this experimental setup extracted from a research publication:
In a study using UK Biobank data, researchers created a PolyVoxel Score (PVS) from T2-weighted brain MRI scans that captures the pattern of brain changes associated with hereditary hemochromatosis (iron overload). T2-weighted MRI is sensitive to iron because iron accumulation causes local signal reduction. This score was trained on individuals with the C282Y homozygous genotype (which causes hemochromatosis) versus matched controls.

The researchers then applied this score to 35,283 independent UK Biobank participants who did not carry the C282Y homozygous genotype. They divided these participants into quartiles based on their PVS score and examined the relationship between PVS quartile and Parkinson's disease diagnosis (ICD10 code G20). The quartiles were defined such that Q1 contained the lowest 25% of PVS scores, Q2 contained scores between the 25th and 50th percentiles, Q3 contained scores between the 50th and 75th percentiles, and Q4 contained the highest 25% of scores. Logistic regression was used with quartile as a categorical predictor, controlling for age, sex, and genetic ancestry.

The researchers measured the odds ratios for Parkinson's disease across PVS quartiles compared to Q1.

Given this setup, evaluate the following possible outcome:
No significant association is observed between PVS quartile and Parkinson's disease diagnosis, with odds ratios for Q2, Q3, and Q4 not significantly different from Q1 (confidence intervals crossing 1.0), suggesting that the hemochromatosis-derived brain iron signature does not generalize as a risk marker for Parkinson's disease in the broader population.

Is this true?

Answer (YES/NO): NO